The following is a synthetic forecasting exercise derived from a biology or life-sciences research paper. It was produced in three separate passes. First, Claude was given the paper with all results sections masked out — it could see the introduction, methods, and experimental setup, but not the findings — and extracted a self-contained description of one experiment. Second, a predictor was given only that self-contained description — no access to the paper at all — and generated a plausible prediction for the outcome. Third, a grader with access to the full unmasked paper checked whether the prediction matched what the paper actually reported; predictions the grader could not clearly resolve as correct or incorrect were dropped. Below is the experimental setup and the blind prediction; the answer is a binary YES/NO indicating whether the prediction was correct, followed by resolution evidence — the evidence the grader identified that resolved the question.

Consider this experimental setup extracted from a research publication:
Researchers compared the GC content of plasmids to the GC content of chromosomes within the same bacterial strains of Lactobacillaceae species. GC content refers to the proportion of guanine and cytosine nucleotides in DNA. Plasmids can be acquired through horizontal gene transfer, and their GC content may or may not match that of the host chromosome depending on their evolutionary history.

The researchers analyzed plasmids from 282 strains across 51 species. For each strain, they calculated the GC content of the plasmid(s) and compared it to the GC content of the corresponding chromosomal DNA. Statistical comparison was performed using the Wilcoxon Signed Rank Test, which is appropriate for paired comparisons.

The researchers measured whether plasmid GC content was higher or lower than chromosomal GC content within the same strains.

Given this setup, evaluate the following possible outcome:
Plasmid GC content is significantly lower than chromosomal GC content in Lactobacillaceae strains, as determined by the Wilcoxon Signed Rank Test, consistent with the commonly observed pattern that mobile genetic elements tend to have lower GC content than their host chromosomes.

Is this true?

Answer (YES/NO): NO